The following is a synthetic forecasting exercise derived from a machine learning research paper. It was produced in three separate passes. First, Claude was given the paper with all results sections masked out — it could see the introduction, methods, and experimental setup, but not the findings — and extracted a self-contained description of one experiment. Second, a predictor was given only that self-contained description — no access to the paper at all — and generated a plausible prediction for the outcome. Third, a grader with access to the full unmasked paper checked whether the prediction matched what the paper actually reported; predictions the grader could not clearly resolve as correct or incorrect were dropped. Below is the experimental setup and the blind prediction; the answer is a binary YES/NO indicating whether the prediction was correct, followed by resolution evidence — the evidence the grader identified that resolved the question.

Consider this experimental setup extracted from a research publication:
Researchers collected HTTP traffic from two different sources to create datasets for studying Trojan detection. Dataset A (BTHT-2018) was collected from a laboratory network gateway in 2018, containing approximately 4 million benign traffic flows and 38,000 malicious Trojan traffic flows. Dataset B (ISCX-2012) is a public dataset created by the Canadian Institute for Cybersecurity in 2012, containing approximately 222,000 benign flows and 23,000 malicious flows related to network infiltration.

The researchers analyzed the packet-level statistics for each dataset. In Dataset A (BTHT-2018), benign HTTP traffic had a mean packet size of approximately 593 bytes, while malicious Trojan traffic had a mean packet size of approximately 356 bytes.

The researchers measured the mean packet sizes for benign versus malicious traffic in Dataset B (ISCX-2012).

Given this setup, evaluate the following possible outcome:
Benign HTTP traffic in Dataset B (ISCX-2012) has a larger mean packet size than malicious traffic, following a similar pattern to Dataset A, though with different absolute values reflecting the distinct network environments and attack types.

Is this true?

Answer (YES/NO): NO